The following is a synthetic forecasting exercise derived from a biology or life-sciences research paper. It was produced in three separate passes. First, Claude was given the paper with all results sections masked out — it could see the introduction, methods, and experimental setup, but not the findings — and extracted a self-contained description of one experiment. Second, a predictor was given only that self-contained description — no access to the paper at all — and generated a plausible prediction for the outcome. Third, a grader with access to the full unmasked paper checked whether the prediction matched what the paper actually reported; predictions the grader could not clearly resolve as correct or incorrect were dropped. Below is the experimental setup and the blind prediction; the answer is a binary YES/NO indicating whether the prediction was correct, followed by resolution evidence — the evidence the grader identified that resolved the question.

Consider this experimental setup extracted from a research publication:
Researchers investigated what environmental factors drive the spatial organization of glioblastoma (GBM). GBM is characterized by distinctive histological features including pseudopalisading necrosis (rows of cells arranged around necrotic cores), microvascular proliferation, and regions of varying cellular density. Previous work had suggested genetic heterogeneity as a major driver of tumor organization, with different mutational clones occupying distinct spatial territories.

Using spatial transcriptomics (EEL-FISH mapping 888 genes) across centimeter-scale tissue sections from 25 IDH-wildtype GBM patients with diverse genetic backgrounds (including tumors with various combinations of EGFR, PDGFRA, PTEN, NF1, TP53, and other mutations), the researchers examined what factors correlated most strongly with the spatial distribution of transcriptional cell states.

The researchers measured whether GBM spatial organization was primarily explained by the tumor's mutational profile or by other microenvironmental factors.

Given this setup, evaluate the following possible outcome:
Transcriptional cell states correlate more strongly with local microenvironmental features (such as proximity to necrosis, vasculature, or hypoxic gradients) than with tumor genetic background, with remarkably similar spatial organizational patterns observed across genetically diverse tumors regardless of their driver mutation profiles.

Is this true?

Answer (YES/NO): YES